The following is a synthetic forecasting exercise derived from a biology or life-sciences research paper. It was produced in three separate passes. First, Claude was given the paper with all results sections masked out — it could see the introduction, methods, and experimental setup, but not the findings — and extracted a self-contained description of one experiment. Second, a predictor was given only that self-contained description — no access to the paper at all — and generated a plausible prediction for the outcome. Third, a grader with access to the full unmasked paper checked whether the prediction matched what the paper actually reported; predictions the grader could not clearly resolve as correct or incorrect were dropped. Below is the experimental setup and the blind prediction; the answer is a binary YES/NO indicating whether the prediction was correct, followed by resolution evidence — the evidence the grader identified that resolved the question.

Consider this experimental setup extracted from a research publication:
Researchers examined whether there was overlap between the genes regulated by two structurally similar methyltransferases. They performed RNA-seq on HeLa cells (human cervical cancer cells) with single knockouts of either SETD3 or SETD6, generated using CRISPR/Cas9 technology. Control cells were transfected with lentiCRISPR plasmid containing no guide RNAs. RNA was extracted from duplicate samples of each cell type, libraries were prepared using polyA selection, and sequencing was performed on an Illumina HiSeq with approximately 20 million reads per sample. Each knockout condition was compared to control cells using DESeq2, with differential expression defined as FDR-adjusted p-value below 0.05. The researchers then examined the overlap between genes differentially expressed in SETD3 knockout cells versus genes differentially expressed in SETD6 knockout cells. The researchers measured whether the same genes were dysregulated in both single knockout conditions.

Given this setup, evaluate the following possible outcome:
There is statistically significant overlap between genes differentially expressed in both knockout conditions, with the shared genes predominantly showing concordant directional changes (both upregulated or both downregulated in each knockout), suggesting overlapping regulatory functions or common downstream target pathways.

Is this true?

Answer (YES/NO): YES